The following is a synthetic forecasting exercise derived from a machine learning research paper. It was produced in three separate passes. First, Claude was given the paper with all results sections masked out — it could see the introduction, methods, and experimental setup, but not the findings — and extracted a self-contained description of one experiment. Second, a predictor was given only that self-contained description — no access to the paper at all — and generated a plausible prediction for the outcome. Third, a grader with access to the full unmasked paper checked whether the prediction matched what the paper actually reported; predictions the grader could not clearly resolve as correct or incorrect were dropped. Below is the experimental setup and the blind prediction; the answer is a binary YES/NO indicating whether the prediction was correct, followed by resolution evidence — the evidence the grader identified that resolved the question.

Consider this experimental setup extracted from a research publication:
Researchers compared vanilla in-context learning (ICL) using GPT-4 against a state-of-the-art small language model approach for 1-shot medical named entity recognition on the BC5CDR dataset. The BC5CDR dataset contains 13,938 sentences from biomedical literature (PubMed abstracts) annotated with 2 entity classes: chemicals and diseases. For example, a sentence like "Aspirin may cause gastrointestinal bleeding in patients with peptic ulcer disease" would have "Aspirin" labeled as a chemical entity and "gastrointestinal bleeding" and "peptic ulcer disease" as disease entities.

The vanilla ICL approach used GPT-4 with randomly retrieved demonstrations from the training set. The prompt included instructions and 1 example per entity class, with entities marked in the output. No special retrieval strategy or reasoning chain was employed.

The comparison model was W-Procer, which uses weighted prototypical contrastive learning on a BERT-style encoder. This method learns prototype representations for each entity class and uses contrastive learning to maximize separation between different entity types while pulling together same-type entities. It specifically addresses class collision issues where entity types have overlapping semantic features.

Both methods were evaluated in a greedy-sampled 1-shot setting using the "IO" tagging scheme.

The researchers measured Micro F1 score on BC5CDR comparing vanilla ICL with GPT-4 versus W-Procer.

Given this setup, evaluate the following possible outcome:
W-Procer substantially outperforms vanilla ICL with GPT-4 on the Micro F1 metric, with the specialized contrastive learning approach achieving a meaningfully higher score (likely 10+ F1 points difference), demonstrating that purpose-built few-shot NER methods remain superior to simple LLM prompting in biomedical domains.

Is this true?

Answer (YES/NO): NO